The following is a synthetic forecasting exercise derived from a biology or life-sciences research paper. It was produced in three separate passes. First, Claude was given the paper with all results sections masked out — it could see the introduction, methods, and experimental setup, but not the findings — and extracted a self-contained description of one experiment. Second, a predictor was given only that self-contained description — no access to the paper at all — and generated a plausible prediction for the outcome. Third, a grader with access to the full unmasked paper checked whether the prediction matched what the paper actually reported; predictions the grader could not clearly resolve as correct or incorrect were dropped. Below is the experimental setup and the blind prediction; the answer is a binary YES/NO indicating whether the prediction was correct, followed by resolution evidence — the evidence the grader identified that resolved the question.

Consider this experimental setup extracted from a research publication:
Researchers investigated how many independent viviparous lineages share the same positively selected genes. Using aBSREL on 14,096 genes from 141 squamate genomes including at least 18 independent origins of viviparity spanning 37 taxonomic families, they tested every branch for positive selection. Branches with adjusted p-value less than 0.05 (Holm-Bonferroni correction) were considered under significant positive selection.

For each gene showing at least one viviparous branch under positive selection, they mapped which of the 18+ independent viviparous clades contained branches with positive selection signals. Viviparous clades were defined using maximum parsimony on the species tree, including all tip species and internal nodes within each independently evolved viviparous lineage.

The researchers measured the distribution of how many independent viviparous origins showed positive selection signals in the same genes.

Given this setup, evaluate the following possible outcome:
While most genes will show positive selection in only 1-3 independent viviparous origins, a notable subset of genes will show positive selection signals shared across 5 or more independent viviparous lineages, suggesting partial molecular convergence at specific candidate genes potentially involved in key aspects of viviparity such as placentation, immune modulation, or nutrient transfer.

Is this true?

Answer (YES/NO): YES